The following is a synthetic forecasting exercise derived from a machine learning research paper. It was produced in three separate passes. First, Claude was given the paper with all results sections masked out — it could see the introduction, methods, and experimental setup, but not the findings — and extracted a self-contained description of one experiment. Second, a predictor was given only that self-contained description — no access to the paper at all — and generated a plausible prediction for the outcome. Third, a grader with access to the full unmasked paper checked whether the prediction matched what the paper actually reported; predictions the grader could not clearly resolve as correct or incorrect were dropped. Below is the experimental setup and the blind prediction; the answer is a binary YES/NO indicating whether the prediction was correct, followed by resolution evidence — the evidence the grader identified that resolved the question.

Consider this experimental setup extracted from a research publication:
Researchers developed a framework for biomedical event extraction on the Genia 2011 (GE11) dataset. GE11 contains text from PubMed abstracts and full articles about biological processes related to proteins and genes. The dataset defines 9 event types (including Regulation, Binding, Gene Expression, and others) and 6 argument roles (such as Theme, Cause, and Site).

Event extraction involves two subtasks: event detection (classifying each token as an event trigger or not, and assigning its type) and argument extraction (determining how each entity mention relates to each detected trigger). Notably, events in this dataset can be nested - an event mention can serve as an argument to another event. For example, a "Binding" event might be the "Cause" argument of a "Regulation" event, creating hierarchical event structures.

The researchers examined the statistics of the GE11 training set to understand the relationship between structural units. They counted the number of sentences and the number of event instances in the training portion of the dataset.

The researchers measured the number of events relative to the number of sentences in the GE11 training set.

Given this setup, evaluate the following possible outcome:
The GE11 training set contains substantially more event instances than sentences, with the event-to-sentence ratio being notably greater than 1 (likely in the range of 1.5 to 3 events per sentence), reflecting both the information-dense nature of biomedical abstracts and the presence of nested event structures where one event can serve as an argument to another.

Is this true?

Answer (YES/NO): NO